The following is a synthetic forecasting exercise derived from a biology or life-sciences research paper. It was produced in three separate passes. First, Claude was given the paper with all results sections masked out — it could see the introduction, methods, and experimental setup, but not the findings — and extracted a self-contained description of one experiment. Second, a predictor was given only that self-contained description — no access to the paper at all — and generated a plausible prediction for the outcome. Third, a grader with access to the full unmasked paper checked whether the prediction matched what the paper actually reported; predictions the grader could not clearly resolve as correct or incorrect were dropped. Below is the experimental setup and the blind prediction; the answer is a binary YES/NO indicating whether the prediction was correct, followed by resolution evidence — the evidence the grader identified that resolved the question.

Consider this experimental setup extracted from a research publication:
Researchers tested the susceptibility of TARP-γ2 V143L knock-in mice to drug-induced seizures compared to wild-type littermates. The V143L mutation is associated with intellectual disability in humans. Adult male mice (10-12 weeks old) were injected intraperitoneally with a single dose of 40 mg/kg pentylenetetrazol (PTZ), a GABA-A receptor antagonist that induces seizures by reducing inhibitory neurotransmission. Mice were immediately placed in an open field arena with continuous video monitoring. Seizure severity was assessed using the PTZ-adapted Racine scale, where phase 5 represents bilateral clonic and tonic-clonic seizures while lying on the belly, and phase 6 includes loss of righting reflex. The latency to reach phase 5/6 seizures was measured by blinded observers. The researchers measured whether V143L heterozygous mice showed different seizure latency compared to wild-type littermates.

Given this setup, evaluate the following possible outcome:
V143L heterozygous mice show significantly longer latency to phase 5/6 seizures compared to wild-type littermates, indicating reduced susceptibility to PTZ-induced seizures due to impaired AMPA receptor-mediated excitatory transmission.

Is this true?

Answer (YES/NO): NO